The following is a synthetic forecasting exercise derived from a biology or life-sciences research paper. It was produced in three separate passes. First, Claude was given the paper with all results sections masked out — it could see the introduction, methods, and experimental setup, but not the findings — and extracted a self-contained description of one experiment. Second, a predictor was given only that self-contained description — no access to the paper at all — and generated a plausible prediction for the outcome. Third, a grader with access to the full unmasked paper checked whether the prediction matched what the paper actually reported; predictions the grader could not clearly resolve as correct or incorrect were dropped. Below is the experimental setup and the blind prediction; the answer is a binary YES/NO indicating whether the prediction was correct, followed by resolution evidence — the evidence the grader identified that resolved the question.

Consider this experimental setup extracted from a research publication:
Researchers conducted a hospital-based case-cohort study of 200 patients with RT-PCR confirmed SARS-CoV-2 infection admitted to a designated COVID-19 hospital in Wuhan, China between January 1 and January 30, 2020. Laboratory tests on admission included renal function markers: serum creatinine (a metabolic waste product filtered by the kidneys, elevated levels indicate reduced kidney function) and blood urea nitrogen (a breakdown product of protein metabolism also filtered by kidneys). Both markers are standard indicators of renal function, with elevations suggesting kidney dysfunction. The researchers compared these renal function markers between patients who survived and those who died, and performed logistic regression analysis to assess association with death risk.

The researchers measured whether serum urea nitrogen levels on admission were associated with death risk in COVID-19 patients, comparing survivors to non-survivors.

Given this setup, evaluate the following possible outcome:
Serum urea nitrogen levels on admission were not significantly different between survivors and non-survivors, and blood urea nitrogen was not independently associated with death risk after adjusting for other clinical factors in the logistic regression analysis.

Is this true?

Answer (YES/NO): NO